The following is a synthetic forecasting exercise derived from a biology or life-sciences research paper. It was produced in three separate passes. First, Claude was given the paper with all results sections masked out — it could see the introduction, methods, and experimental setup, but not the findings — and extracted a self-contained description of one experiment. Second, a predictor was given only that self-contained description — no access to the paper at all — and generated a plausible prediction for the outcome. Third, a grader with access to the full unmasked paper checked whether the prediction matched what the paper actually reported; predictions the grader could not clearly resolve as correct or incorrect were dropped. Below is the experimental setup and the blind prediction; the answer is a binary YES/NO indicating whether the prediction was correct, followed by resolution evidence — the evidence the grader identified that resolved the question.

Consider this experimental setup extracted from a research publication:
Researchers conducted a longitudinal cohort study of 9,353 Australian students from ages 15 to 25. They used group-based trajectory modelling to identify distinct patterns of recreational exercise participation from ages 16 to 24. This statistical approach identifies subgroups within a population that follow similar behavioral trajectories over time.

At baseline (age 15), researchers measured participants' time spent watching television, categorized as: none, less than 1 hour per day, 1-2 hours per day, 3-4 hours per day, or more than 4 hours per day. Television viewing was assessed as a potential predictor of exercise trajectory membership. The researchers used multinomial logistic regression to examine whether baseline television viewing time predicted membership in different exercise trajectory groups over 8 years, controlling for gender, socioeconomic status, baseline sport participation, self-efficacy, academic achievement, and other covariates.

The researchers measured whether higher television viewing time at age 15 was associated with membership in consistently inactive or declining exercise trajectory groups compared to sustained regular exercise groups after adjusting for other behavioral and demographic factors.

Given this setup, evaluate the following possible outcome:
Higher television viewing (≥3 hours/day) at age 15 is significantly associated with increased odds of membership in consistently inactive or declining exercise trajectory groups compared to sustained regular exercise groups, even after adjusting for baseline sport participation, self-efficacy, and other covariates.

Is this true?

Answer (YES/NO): YES